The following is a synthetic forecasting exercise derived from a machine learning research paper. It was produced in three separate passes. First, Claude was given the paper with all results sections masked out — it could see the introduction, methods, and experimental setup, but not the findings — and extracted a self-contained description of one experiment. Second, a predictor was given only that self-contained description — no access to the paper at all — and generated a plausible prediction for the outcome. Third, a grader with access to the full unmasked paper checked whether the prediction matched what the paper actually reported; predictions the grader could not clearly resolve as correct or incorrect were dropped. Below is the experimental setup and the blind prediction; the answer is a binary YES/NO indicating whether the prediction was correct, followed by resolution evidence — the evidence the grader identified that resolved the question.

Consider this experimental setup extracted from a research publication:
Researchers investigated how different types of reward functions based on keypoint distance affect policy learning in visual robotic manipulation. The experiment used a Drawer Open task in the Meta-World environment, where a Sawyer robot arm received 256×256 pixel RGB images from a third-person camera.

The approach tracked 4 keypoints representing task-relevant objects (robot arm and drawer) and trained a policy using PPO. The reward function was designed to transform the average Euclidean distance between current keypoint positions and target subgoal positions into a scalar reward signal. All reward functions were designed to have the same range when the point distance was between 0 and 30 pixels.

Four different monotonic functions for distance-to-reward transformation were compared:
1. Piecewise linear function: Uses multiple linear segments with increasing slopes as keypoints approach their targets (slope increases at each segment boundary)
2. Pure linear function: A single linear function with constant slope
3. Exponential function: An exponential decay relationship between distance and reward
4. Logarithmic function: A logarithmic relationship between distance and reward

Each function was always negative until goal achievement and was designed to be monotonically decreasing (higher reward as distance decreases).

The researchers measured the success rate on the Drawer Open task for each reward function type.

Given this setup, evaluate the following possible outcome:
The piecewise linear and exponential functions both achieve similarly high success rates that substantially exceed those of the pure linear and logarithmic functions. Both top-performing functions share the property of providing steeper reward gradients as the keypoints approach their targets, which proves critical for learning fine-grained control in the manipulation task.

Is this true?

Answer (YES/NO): NO